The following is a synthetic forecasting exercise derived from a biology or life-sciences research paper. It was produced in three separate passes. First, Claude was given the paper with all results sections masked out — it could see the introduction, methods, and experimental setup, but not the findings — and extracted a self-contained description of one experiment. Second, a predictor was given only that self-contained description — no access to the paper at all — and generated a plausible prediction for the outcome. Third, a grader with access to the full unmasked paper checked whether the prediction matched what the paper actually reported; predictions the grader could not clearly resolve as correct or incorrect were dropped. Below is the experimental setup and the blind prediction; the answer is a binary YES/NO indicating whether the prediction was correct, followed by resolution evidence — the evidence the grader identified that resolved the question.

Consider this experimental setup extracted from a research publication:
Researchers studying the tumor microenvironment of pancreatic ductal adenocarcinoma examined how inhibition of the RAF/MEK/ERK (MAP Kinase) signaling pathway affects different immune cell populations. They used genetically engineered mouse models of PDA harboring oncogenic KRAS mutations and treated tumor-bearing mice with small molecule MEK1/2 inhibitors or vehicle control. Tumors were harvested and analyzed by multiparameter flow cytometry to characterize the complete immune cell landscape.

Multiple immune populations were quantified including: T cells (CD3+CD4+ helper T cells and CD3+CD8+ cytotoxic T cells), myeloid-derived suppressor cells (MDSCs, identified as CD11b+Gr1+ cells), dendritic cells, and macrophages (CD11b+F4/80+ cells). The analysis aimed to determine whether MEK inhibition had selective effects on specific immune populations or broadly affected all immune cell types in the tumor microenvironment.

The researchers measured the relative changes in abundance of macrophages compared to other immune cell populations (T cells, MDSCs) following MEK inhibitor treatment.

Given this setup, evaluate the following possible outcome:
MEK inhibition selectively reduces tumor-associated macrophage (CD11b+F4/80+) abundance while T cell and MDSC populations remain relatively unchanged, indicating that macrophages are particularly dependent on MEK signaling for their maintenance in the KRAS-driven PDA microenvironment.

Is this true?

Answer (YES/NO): NO